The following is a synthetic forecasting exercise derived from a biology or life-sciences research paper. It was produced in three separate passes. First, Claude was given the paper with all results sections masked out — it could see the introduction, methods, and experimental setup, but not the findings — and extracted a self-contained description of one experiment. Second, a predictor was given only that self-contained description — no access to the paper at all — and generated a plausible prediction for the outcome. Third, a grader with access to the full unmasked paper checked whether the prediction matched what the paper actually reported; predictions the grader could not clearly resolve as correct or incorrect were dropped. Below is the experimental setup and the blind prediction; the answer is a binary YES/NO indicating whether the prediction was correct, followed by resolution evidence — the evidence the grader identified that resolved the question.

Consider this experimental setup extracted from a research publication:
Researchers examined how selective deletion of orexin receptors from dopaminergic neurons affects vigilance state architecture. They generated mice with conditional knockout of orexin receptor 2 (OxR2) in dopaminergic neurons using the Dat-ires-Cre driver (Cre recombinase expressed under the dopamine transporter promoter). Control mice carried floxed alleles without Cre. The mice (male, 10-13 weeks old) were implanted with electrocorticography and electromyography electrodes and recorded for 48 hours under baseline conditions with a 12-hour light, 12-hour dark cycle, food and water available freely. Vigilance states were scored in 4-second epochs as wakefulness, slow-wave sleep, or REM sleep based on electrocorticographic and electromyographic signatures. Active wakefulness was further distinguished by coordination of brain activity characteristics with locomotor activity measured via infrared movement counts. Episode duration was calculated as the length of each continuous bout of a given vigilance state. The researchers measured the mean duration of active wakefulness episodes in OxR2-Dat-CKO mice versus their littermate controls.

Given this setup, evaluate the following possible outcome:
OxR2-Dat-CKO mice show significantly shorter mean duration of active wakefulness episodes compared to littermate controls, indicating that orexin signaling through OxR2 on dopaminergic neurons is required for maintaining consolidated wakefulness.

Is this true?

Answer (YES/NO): NO